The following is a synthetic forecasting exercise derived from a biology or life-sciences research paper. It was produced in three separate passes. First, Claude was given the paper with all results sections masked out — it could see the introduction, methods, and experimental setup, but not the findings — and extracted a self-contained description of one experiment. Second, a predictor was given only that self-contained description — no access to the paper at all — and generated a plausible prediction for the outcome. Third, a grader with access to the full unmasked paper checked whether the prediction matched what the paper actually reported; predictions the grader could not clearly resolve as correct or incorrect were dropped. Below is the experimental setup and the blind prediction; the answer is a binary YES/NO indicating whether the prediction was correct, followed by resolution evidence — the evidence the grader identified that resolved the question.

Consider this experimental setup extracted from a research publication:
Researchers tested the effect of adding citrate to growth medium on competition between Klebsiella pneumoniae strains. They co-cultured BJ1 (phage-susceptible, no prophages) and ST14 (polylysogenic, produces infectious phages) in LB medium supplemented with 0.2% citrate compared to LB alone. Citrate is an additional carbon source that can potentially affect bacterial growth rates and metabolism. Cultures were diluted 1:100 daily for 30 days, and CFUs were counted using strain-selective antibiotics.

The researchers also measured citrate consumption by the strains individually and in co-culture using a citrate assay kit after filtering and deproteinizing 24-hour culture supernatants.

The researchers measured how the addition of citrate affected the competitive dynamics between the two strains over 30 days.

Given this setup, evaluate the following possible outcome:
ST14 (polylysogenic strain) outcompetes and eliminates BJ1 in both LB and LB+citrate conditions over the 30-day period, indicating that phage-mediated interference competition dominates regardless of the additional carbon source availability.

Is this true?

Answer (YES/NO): NO